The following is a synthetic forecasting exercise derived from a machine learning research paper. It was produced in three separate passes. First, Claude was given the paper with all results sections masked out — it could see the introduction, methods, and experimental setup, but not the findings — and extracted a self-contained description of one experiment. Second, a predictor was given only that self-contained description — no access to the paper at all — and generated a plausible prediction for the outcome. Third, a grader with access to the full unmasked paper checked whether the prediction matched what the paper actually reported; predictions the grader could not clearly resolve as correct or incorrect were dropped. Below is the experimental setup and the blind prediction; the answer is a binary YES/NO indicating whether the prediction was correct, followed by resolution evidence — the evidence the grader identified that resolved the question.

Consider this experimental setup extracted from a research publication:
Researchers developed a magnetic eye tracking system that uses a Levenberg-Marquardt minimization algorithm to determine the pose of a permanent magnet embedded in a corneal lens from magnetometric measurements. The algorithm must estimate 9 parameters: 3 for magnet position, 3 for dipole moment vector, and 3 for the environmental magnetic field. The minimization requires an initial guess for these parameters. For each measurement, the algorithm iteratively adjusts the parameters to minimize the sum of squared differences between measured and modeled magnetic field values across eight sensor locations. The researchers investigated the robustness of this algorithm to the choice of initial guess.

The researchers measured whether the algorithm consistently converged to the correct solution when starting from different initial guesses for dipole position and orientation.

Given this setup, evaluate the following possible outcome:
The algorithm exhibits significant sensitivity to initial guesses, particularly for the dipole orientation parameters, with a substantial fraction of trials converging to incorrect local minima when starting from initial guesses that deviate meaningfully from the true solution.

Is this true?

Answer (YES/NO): NO